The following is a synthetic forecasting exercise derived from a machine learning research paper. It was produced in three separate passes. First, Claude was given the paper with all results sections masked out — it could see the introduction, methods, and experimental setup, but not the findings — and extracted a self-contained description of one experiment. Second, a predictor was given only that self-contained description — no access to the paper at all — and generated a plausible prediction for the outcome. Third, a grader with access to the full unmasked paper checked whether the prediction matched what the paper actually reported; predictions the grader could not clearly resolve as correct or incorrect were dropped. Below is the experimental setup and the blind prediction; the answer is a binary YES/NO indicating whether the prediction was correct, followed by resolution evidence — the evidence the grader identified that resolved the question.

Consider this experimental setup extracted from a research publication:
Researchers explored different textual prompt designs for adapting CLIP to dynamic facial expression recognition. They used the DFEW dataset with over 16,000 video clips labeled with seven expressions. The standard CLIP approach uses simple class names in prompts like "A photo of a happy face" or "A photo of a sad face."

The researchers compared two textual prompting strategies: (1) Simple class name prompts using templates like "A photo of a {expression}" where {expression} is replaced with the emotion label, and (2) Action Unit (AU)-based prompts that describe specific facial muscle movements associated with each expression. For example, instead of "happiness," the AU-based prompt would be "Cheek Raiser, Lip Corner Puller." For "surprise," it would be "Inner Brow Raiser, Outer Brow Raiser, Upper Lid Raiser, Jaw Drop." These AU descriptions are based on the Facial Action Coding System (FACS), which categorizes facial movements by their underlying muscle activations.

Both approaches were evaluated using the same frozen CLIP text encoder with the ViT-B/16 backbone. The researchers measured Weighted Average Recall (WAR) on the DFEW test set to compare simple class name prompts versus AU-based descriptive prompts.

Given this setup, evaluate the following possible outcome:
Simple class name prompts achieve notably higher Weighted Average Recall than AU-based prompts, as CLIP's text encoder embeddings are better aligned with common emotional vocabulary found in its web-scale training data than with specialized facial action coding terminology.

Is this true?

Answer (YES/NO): NO